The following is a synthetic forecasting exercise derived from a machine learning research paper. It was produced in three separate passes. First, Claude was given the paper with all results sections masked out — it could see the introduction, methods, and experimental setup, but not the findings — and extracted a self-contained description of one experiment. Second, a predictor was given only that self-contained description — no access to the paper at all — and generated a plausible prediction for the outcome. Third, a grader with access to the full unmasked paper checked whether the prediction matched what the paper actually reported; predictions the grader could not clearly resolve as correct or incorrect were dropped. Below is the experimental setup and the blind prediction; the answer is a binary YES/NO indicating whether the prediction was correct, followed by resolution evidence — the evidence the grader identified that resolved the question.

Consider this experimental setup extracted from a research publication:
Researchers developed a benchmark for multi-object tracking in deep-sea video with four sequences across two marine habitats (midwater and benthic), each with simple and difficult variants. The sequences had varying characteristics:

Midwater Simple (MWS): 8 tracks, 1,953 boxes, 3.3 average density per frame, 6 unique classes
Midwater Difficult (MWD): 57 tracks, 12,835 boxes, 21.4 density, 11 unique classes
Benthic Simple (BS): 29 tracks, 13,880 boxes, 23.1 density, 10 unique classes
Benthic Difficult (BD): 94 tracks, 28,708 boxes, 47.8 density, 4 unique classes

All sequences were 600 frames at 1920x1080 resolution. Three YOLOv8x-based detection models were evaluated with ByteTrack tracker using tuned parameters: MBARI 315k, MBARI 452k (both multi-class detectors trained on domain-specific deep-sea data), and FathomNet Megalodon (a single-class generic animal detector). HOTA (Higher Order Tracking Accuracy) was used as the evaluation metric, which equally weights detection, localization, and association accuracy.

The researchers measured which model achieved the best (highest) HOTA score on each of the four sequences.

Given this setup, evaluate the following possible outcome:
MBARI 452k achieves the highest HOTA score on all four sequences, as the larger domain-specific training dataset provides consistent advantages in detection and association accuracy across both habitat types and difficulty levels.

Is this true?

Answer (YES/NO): NO